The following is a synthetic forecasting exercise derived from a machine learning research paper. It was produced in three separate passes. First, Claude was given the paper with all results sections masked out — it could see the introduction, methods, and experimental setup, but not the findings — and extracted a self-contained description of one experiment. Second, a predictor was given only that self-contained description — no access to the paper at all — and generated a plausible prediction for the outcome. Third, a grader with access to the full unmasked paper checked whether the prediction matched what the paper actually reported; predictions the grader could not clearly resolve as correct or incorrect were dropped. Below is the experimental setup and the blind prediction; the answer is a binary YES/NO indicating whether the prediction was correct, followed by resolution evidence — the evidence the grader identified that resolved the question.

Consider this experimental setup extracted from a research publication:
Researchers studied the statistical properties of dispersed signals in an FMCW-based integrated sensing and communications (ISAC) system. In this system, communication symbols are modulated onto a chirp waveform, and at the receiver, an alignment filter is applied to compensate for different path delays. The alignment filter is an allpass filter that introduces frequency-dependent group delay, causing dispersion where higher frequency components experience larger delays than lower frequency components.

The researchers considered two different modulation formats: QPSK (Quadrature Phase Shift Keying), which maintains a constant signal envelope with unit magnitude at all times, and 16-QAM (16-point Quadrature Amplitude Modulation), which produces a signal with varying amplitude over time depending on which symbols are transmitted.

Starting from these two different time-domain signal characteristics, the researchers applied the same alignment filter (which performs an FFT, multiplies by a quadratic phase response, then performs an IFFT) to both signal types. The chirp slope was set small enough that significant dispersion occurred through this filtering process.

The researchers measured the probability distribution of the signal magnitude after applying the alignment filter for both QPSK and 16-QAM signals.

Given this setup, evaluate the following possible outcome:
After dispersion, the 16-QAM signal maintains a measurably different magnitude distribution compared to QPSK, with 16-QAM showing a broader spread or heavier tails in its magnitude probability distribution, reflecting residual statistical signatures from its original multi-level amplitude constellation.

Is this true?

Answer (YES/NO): NO